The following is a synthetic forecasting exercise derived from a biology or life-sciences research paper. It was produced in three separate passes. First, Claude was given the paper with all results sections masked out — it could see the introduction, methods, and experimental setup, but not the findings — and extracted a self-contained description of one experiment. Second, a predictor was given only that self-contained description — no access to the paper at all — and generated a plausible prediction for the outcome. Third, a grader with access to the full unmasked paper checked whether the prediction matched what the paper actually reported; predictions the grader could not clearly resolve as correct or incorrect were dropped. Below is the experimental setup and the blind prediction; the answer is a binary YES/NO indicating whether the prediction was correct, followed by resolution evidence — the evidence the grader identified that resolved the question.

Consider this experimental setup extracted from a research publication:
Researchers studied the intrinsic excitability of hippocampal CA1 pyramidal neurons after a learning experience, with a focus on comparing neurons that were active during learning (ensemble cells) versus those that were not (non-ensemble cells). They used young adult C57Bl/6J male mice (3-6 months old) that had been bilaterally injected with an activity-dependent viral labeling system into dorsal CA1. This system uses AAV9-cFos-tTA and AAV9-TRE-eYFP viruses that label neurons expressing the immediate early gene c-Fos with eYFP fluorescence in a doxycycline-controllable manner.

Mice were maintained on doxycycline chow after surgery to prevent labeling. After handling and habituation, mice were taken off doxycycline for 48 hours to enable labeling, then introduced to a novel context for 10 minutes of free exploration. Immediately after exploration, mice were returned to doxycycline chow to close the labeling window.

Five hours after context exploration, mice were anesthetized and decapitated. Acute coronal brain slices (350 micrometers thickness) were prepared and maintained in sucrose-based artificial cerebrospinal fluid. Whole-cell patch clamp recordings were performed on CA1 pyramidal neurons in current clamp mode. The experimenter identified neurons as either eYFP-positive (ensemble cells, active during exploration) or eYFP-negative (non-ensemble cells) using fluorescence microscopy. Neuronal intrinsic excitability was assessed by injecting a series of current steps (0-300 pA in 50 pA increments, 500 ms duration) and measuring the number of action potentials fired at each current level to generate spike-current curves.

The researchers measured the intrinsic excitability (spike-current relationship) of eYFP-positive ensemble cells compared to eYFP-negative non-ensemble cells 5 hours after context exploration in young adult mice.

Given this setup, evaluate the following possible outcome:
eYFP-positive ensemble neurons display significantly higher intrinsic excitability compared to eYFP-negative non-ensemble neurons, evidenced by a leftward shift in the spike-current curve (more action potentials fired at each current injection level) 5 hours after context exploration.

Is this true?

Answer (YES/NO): YES